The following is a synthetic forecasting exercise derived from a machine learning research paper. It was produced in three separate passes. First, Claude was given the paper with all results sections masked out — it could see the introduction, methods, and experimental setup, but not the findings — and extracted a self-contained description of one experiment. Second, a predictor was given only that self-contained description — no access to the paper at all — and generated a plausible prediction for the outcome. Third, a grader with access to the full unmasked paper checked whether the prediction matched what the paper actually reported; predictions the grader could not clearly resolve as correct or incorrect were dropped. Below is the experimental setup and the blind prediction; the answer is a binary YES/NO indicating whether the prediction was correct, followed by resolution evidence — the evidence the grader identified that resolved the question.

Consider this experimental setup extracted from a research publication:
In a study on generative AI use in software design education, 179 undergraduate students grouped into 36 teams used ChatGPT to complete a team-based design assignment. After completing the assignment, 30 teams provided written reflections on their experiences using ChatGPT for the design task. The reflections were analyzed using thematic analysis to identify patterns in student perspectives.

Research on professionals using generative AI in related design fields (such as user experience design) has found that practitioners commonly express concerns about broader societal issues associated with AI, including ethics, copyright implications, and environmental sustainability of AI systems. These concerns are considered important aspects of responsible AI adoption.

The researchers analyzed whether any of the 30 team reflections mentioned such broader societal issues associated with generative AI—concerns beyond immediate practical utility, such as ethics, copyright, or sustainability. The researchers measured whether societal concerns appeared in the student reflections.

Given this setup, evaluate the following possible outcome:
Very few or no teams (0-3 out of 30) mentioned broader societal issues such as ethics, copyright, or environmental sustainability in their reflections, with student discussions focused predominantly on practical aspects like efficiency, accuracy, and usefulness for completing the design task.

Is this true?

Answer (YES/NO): YES